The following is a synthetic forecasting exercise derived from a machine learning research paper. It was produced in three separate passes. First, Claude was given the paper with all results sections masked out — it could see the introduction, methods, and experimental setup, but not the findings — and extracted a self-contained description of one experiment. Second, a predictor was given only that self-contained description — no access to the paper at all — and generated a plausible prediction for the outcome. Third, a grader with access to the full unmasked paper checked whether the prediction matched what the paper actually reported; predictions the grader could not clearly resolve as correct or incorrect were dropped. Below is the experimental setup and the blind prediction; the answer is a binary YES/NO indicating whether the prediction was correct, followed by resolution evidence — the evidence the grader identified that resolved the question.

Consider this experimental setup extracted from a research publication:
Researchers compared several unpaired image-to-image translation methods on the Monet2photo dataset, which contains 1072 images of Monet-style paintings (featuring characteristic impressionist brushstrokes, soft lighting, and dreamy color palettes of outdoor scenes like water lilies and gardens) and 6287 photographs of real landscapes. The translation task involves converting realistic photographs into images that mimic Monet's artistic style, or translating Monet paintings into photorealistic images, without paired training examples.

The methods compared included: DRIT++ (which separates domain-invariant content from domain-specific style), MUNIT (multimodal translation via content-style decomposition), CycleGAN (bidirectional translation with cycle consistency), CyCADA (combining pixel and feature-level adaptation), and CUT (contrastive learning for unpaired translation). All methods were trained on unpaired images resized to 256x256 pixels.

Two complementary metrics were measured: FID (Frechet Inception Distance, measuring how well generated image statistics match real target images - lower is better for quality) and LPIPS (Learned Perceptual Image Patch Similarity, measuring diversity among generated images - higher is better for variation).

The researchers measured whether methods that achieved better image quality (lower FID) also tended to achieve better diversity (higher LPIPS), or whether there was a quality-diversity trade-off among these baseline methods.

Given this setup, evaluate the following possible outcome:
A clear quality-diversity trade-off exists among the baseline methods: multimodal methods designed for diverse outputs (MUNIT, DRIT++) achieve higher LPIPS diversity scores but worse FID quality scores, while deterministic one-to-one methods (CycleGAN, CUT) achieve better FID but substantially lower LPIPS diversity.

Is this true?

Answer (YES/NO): NO